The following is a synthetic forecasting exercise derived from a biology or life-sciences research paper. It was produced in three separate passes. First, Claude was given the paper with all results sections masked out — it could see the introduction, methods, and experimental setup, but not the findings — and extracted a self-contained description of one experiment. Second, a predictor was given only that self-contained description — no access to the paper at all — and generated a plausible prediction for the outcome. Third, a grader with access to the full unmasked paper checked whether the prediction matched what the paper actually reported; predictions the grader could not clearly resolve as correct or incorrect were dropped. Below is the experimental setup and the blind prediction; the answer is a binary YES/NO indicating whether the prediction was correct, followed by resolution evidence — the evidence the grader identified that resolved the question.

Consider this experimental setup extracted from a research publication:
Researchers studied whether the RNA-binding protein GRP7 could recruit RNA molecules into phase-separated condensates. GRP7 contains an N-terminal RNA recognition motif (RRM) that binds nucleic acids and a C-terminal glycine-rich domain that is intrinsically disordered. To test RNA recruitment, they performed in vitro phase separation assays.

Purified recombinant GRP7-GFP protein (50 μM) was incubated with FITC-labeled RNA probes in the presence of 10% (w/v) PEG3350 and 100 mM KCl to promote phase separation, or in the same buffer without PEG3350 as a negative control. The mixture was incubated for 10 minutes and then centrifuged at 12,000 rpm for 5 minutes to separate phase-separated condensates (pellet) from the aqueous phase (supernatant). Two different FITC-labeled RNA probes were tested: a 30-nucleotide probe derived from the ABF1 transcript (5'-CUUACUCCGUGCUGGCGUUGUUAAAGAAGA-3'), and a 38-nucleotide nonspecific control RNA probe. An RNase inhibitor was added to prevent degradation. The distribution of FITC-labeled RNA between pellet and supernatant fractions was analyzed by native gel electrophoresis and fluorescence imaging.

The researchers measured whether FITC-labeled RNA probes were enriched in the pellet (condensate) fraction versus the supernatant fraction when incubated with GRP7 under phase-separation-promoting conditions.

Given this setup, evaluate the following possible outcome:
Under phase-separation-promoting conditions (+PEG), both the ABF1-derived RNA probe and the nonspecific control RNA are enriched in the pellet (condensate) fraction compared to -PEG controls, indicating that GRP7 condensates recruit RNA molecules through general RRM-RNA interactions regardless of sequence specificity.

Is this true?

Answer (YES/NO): NO